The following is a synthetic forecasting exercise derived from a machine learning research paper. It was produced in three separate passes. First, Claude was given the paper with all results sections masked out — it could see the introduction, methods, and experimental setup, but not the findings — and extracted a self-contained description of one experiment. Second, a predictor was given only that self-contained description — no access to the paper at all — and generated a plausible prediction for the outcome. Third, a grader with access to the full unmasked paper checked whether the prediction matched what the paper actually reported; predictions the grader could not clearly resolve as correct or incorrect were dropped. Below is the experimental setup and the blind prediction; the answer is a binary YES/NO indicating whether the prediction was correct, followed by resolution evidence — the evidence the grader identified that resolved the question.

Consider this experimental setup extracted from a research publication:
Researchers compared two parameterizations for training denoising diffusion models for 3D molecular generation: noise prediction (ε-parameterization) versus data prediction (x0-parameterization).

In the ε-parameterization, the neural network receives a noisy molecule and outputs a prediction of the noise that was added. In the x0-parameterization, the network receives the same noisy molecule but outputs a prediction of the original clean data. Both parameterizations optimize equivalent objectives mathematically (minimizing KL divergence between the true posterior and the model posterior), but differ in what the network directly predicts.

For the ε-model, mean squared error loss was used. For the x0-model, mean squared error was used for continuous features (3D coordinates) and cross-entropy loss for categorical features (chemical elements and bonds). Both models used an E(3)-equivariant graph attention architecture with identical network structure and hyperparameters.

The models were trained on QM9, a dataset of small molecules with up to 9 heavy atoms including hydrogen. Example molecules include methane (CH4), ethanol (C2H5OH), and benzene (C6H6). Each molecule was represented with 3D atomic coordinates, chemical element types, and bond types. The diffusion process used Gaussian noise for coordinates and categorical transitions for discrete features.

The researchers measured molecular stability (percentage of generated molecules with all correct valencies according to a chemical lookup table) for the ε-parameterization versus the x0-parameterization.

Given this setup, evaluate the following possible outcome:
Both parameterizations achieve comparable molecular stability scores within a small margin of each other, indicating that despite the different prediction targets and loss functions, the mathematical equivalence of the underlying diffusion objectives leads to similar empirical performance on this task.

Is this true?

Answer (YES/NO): NO